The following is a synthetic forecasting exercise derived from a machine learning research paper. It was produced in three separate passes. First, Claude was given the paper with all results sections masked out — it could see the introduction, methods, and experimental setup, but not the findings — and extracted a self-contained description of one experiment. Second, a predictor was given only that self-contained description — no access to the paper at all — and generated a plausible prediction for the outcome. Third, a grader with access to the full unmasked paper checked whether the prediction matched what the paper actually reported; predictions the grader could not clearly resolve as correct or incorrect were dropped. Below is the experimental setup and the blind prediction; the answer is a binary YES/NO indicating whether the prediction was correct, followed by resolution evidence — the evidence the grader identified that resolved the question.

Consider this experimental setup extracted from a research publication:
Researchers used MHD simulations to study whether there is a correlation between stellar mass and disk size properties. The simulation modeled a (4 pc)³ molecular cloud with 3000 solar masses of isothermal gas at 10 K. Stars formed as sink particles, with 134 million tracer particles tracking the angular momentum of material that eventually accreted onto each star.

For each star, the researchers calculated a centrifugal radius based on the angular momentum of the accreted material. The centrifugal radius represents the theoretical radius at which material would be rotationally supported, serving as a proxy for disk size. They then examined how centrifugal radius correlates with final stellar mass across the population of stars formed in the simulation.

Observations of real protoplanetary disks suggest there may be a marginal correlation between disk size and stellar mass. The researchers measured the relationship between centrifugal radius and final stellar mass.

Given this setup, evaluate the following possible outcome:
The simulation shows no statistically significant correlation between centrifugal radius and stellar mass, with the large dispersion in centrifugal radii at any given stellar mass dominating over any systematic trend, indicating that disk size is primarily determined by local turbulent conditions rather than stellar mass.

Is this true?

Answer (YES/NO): NO